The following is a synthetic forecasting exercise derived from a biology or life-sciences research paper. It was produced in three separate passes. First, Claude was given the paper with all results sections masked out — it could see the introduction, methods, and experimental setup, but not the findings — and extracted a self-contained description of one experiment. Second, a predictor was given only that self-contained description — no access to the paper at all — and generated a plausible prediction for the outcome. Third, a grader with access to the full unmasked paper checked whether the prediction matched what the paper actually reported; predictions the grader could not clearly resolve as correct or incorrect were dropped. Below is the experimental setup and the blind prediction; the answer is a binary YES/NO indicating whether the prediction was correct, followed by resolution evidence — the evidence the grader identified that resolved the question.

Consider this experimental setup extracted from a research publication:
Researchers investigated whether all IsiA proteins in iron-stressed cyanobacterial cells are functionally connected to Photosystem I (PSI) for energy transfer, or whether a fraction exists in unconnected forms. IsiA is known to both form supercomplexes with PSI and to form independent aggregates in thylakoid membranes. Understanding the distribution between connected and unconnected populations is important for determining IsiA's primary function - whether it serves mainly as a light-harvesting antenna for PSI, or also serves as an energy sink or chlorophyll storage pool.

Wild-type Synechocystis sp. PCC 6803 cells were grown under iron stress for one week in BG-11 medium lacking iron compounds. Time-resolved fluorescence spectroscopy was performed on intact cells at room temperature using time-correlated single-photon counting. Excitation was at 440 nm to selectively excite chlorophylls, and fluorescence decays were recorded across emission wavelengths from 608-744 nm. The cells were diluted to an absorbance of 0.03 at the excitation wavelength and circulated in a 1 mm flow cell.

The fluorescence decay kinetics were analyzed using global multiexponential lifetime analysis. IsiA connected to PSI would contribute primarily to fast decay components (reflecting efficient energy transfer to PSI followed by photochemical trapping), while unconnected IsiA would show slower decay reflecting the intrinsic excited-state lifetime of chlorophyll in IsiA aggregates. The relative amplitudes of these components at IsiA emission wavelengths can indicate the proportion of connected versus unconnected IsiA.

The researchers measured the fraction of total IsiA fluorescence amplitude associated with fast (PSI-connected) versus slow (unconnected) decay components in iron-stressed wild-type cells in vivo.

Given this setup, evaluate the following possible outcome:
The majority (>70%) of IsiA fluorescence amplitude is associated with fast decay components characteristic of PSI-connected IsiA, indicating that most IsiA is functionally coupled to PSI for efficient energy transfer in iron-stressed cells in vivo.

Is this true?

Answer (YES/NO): NO